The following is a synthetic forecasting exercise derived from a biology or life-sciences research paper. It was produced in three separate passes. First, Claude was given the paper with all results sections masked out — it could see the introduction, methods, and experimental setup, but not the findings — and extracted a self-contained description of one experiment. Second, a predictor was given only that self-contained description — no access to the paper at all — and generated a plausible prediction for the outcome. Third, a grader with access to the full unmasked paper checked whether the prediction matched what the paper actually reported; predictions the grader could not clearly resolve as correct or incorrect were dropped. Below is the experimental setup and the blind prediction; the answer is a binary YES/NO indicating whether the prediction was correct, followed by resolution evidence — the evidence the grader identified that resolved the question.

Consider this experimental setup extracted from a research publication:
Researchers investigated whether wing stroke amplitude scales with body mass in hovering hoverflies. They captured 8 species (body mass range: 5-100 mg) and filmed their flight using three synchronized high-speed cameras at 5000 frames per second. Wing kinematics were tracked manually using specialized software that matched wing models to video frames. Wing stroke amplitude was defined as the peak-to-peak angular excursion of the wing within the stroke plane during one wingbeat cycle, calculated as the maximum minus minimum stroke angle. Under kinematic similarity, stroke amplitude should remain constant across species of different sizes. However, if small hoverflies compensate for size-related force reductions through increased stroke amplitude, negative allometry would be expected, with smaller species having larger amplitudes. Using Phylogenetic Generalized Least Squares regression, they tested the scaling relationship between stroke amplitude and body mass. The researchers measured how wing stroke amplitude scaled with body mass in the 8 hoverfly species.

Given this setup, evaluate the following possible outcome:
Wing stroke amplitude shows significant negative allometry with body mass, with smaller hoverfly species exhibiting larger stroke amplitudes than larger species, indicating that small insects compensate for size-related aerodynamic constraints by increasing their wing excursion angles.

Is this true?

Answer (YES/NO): NO